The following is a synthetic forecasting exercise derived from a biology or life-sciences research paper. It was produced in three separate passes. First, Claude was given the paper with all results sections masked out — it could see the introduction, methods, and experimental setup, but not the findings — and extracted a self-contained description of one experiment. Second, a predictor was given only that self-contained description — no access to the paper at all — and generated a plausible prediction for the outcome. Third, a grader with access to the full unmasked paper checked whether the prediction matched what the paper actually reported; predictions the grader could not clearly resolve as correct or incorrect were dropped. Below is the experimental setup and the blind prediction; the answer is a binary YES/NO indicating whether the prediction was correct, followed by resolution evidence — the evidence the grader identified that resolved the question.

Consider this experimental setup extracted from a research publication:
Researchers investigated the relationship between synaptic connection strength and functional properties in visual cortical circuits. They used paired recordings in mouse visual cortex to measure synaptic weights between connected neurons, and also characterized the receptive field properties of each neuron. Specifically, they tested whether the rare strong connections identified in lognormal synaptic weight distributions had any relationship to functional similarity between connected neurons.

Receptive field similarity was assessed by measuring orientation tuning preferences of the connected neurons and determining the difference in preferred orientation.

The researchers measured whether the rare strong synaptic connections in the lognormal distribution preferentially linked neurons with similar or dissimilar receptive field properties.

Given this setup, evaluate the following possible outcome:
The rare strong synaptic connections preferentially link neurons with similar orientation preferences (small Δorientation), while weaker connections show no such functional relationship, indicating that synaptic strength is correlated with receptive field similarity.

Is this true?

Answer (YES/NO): YES